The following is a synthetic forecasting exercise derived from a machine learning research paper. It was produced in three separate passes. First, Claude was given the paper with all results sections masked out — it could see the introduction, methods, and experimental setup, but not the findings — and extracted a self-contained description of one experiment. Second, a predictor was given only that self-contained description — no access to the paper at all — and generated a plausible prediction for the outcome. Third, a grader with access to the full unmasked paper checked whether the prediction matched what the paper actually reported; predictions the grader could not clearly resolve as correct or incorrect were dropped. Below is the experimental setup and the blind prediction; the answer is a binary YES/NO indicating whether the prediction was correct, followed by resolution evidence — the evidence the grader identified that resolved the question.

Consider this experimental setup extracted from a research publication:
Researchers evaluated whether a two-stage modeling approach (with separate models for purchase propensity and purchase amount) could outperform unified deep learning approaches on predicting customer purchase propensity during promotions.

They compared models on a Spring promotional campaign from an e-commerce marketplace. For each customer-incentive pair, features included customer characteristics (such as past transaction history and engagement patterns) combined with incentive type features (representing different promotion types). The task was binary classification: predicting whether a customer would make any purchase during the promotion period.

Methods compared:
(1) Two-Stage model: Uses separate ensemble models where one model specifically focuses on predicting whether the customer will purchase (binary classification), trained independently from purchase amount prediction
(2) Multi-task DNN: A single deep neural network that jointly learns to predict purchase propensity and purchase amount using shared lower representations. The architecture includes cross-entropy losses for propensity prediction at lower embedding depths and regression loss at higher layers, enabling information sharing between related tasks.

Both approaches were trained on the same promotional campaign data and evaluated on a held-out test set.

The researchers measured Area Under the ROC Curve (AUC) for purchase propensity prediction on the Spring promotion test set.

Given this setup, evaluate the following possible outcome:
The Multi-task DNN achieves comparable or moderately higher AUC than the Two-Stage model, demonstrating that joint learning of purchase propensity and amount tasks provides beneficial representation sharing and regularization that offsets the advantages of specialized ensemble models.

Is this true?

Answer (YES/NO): YES